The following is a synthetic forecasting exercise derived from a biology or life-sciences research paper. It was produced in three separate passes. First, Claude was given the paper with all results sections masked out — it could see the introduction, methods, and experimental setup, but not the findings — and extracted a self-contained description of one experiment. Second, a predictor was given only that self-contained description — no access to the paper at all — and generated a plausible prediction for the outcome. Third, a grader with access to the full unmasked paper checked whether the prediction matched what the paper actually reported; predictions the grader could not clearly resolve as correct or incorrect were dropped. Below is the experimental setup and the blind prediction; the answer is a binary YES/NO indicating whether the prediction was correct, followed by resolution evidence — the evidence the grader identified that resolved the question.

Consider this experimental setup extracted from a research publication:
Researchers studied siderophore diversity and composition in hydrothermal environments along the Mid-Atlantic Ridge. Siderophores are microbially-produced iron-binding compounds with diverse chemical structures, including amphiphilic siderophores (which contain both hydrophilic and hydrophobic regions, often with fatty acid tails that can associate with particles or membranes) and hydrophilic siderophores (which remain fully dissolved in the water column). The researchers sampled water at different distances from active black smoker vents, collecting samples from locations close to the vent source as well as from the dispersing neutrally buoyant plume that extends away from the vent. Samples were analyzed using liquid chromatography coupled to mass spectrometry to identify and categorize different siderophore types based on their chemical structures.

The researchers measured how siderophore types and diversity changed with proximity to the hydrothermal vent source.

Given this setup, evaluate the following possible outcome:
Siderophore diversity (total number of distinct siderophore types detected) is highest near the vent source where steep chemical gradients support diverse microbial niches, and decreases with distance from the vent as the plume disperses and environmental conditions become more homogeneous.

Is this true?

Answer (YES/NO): YES